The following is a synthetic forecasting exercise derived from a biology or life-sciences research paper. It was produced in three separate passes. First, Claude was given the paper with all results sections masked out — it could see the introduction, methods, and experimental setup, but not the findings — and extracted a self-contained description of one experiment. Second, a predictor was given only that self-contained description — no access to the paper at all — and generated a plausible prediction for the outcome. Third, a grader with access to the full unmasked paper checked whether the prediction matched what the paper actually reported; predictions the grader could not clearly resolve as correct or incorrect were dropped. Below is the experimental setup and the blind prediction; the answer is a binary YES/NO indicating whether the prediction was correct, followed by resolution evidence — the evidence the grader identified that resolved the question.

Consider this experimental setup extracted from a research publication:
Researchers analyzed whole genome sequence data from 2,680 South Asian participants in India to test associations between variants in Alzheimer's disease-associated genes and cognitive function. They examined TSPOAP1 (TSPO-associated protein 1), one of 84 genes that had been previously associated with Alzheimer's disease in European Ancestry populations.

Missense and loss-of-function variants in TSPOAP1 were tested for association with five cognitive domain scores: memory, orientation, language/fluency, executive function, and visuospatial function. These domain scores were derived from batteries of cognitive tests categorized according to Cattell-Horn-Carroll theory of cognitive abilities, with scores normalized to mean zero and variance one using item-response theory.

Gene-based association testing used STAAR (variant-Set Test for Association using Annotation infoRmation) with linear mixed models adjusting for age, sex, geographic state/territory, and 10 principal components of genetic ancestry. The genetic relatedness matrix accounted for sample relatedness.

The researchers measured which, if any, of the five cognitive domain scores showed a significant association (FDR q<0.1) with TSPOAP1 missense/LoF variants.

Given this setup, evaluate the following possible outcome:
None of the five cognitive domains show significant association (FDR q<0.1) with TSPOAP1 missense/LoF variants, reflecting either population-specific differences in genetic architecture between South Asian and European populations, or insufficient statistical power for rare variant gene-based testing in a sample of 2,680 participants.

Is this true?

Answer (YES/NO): NO